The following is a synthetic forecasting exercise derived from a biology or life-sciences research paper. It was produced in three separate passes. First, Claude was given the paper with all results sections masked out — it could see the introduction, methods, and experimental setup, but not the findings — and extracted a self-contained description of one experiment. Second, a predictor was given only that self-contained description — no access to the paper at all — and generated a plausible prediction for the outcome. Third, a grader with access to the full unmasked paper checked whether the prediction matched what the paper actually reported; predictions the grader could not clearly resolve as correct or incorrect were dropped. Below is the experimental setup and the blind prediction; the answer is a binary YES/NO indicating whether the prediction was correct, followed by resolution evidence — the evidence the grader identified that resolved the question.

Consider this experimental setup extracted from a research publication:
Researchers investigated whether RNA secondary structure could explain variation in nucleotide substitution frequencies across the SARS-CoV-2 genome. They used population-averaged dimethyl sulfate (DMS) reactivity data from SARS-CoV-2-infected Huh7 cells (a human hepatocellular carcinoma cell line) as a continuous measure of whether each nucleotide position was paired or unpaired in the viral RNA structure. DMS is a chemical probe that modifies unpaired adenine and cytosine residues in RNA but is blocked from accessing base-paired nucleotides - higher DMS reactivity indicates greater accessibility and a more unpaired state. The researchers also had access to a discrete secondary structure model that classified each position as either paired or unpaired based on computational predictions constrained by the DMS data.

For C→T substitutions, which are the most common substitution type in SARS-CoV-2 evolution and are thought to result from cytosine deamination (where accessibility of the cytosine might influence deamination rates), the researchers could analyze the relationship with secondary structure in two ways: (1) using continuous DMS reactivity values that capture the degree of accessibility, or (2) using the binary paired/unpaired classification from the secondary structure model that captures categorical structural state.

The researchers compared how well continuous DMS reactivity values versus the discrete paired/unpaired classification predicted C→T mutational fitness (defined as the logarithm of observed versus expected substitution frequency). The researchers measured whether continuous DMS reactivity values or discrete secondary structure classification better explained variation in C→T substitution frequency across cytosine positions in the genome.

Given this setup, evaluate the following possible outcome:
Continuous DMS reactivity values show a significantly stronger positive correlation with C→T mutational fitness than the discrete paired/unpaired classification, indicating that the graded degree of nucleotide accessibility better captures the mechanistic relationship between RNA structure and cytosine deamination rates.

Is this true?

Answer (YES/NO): NO